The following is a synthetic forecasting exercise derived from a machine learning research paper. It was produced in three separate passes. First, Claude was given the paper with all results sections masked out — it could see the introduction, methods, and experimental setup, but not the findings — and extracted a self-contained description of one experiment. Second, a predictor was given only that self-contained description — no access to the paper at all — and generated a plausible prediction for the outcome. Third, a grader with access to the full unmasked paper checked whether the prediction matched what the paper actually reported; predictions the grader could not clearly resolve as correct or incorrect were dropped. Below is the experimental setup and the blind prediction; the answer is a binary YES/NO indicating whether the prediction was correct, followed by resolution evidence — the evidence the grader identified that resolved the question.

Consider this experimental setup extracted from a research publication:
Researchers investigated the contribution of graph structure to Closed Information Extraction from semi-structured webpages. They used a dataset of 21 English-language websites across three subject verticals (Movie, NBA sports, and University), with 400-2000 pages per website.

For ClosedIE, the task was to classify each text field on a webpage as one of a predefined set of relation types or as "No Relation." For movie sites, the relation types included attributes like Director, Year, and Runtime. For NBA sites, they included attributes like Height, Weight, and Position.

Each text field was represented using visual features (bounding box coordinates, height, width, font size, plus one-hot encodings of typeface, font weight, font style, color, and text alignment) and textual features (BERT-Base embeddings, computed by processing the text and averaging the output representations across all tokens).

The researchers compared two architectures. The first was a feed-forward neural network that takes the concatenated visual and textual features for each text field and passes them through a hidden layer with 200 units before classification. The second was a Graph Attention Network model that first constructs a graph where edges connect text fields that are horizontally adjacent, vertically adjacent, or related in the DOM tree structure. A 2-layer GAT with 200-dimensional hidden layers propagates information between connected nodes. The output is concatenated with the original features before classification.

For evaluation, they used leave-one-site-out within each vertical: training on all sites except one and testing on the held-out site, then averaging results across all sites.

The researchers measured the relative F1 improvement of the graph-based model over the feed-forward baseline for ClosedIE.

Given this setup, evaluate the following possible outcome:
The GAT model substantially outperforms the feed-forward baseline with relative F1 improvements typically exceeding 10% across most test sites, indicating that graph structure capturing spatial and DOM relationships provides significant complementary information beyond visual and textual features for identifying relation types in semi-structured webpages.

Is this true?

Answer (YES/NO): YES